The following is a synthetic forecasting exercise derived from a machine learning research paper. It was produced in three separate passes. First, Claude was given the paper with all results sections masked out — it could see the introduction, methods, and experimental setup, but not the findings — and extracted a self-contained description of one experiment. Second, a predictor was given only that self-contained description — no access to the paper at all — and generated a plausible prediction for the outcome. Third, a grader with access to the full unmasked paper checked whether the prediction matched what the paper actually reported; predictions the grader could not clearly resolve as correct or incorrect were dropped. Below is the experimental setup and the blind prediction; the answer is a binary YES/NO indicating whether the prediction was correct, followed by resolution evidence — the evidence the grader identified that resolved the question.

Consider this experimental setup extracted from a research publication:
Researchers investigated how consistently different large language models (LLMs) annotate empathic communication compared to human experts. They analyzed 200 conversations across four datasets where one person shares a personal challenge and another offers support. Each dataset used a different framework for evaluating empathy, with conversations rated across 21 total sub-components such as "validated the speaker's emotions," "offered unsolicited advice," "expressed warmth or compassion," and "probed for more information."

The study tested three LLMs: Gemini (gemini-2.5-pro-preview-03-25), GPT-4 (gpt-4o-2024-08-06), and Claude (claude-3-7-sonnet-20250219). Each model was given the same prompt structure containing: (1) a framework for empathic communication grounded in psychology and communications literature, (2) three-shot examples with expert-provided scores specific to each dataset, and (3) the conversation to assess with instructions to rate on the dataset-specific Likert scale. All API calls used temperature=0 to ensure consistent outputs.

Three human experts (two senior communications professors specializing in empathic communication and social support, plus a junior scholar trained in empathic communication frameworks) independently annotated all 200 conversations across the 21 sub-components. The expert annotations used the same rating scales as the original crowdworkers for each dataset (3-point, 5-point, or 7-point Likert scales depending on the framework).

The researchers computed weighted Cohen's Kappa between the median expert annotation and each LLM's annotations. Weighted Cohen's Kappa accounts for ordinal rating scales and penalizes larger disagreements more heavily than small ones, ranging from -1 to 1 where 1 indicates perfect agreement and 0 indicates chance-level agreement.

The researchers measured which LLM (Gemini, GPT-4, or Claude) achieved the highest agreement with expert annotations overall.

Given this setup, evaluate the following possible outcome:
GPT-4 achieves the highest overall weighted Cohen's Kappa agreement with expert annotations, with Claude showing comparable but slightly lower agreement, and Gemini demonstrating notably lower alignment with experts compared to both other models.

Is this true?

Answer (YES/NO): NO